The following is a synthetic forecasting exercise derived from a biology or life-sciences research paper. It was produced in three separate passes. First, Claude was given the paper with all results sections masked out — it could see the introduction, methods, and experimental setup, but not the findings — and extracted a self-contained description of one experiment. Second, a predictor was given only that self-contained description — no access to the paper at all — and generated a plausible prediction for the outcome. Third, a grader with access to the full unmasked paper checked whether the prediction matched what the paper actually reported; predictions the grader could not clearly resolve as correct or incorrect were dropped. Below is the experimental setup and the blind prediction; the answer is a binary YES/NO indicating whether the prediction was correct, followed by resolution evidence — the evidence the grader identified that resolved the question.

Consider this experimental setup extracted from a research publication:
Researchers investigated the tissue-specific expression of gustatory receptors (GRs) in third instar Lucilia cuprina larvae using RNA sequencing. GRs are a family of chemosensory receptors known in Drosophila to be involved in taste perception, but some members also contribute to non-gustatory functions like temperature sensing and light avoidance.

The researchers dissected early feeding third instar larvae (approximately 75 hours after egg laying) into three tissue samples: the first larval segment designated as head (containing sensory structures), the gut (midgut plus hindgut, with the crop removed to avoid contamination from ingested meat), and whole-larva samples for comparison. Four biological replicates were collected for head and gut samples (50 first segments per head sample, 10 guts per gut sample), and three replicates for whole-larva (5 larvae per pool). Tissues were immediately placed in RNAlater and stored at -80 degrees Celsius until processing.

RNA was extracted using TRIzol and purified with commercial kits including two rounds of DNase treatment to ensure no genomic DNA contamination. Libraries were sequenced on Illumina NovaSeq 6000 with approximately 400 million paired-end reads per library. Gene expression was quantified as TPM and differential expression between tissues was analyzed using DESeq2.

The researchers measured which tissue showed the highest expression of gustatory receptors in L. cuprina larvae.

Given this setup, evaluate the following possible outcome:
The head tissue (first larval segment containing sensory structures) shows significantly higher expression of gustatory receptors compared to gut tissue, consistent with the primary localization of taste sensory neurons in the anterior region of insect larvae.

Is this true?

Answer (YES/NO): NO